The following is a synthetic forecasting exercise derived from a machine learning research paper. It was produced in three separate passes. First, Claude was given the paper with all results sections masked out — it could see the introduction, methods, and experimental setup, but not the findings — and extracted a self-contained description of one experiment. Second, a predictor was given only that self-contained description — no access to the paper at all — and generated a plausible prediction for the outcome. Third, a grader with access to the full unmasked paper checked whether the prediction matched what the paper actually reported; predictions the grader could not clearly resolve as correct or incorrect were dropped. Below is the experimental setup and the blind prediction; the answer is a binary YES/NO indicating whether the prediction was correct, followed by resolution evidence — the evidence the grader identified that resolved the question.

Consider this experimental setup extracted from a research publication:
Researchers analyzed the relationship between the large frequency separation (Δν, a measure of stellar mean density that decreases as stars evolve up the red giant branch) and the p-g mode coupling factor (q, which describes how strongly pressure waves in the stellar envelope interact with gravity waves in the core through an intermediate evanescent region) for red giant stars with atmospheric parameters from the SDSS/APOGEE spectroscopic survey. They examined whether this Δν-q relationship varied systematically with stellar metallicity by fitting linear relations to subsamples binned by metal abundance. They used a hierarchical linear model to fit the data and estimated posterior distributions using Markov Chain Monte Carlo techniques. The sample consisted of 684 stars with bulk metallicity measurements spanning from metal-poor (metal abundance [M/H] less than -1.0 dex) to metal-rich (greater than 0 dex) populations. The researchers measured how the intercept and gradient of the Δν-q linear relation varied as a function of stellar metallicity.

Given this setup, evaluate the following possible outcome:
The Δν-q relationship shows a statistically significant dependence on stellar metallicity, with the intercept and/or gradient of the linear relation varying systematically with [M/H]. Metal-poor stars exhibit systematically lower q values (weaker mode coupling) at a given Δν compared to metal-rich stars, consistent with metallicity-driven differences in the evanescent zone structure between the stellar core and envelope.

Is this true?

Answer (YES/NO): NO